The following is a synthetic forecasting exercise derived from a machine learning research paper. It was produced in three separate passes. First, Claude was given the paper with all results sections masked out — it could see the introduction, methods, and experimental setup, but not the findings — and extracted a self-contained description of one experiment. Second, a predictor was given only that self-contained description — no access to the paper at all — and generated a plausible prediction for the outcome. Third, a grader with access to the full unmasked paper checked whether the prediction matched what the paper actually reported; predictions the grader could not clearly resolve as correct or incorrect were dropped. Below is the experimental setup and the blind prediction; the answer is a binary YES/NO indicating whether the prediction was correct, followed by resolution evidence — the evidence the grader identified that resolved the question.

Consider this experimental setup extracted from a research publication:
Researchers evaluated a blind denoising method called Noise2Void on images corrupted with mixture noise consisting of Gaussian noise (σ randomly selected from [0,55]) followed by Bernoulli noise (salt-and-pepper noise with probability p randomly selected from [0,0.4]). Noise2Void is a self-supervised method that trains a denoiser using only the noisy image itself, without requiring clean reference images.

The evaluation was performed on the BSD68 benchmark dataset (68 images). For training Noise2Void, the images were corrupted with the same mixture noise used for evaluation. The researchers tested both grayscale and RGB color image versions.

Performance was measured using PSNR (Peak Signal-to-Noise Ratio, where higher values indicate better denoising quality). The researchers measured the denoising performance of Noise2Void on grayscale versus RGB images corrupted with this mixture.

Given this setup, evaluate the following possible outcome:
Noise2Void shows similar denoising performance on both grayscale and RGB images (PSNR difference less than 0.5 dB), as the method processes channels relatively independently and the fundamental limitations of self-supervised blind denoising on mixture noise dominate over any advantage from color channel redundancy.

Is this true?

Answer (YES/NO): NO